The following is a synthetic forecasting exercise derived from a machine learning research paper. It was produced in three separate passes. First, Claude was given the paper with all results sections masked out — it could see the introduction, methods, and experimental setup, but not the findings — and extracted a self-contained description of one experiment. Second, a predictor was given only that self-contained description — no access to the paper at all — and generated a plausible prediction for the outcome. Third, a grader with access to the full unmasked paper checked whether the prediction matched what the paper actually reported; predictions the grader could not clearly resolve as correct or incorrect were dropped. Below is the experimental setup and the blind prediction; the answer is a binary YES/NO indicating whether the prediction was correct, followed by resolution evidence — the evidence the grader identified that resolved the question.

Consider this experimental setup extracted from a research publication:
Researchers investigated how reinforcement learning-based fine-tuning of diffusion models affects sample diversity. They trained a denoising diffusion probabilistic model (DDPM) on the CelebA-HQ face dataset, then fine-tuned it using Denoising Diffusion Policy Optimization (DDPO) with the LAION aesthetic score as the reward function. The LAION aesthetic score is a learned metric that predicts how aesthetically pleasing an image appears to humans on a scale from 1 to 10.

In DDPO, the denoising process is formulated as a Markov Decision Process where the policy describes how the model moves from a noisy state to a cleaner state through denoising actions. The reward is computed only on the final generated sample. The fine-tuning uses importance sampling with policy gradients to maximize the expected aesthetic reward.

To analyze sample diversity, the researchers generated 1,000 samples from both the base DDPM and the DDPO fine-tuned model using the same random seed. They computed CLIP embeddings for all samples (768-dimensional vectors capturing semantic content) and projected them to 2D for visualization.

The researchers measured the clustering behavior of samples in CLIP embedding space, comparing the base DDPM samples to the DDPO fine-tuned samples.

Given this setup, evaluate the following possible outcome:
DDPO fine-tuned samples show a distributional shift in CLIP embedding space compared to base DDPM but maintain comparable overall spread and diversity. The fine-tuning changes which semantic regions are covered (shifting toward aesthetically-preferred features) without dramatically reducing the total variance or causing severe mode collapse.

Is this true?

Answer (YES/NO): NO